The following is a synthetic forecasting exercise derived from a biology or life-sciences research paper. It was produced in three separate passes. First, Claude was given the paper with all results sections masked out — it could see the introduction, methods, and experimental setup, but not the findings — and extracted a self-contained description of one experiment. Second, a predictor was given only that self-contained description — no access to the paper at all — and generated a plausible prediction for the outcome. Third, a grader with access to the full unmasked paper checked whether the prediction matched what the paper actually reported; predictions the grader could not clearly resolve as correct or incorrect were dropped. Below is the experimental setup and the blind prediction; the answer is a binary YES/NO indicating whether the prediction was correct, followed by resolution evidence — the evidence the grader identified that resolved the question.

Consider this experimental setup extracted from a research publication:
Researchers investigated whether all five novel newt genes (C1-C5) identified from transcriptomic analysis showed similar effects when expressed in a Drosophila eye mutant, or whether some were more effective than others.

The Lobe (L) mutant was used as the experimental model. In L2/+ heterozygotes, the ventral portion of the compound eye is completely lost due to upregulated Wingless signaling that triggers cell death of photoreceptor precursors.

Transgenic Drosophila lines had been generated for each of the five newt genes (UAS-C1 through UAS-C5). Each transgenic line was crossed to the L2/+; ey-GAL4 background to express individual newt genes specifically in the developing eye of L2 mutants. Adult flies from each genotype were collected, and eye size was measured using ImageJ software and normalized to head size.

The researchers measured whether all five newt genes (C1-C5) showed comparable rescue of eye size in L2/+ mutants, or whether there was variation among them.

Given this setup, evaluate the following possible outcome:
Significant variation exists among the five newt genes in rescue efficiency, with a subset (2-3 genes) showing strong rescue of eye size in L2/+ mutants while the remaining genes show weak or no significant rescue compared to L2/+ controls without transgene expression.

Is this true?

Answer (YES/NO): NO